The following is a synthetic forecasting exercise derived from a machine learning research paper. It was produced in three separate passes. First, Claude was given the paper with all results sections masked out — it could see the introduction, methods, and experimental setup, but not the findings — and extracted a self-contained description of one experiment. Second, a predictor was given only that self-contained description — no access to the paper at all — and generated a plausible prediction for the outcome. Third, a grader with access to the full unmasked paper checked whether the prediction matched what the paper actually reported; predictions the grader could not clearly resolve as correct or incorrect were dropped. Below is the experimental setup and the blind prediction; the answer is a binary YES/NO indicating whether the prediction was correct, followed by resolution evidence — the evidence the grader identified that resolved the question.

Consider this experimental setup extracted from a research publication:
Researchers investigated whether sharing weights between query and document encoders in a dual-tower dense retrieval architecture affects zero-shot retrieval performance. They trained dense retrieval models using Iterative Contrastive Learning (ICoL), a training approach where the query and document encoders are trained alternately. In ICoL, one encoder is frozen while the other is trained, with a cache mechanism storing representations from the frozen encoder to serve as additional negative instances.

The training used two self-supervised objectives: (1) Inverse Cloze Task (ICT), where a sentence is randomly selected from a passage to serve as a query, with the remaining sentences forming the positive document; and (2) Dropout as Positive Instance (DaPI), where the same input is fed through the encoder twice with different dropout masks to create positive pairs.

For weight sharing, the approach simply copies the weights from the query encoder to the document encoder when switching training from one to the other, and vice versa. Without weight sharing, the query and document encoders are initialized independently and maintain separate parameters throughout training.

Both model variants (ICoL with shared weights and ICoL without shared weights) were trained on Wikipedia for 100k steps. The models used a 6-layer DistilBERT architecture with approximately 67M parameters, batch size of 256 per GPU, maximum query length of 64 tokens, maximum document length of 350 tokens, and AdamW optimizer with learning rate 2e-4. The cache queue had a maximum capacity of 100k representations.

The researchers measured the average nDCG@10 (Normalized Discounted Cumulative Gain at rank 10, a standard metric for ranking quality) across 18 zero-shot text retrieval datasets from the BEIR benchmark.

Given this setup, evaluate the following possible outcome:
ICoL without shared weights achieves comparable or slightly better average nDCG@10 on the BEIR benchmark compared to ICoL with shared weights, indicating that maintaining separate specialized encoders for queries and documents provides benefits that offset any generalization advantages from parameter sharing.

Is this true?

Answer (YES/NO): YES